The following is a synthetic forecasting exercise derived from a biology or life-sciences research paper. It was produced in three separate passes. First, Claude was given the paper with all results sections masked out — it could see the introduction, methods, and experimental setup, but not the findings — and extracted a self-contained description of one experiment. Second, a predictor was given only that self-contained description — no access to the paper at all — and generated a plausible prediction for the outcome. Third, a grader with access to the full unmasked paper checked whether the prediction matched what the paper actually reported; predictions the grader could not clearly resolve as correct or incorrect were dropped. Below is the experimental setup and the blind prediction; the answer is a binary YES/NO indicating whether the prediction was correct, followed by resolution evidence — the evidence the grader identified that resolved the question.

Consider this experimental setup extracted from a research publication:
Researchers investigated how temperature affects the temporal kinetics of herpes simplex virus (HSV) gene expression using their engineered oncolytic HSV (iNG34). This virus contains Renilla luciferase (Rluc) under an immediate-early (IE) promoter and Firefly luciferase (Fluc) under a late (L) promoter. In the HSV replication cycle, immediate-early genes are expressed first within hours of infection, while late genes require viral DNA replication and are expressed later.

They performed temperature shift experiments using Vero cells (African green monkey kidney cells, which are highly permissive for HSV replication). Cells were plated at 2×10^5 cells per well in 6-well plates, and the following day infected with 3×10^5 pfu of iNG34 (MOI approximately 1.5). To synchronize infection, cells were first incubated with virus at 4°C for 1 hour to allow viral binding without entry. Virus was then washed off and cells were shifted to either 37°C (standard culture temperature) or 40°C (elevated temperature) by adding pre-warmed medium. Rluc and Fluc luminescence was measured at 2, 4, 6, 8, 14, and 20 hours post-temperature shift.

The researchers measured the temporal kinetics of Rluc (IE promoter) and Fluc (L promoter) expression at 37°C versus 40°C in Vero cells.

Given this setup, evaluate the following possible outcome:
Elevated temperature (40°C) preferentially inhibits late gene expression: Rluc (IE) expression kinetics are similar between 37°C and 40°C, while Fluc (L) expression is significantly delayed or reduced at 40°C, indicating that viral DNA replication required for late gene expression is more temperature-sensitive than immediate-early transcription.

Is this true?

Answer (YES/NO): YES